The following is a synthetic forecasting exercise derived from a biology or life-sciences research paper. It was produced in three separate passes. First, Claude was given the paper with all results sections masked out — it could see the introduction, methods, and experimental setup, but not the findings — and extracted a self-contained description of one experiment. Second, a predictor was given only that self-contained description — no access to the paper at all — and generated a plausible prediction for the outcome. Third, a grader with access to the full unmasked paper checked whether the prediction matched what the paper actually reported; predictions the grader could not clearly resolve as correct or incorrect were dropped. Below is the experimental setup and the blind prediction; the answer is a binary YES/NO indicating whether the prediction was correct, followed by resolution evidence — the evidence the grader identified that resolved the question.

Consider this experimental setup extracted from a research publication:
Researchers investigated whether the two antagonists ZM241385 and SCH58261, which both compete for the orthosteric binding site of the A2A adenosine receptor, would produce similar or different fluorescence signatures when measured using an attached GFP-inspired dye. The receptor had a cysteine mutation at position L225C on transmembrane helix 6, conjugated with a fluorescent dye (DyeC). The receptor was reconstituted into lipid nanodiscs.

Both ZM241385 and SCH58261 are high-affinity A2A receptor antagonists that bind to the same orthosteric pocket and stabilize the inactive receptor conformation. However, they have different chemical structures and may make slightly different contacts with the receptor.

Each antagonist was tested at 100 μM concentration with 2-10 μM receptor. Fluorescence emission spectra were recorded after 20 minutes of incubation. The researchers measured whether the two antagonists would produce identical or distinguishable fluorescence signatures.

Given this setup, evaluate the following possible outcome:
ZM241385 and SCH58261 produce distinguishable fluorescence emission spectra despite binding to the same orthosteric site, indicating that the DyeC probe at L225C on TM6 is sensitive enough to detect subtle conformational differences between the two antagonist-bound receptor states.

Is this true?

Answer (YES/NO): NO